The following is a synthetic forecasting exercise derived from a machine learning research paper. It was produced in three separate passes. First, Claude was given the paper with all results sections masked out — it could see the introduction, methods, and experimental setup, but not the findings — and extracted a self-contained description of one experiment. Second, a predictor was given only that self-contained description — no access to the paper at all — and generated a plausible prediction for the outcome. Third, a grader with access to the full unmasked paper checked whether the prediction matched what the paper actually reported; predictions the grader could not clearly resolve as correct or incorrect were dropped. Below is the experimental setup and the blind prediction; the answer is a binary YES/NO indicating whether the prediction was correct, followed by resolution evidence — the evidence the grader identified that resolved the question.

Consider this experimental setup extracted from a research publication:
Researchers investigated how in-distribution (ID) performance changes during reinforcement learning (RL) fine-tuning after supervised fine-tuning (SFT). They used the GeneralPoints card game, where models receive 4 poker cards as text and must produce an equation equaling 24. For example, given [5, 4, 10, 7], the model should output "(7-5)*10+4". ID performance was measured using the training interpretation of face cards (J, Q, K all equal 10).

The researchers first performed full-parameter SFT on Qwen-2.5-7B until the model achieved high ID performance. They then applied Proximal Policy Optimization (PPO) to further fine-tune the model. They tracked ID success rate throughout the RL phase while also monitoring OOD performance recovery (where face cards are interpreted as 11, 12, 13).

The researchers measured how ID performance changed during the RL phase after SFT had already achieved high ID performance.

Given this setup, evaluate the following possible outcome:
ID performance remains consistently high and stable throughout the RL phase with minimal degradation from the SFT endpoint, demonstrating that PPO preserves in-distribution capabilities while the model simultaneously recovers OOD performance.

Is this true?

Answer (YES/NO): NO